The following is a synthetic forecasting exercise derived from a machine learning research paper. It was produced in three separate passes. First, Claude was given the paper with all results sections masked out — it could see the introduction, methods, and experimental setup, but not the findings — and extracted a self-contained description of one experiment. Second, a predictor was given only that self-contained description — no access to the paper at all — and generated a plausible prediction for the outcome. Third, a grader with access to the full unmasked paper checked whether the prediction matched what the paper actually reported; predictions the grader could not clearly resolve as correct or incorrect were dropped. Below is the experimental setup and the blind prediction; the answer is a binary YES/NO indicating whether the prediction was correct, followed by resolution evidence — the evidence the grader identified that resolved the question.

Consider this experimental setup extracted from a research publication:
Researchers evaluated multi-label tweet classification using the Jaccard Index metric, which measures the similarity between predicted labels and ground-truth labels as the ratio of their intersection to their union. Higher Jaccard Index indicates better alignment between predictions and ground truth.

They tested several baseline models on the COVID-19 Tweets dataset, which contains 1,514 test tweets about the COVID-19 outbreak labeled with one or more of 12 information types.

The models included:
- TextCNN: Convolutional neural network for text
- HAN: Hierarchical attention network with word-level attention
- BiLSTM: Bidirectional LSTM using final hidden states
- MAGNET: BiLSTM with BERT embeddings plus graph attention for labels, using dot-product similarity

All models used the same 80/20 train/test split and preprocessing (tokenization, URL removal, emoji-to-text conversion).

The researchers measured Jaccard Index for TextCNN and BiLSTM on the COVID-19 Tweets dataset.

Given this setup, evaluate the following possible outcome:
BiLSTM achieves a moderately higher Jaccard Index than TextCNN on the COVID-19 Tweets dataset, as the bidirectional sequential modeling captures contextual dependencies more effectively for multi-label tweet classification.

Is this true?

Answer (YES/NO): NO